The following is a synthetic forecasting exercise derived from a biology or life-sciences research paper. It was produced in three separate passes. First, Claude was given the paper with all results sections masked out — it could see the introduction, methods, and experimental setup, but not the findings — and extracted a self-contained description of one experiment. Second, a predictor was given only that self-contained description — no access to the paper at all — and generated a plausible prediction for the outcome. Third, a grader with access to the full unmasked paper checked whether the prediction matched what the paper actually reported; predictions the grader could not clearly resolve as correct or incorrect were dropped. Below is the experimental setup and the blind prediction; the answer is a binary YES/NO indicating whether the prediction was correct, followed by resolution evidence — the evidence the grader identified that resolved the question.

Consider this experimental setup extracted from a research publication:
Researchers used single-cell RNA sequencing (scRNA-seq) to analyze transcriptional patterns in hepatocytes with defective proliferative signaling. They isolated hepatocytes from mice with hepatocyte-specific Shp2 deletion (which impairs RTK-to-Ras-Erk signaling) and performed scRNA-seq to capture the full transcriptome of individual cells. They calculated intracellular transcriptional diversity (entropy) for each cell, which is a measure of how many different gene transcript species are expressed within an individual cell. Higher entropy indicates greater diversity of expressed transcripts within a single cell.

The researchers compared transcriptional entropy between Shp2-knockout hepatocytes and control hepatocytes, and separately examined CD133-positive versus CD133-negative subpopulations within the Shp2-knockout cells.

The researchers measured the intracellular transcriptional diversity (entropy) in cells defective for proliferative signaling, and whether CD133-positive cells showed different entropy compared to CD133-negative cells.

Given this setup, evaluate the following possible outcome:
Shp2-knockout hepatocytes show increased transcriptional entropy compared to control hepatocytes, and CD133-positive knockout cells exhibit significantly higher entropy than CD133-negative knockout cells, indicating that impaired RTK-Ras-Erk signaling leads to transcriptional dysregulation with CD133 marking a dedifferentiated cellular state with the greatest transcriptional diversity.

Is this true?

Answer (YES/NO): NO